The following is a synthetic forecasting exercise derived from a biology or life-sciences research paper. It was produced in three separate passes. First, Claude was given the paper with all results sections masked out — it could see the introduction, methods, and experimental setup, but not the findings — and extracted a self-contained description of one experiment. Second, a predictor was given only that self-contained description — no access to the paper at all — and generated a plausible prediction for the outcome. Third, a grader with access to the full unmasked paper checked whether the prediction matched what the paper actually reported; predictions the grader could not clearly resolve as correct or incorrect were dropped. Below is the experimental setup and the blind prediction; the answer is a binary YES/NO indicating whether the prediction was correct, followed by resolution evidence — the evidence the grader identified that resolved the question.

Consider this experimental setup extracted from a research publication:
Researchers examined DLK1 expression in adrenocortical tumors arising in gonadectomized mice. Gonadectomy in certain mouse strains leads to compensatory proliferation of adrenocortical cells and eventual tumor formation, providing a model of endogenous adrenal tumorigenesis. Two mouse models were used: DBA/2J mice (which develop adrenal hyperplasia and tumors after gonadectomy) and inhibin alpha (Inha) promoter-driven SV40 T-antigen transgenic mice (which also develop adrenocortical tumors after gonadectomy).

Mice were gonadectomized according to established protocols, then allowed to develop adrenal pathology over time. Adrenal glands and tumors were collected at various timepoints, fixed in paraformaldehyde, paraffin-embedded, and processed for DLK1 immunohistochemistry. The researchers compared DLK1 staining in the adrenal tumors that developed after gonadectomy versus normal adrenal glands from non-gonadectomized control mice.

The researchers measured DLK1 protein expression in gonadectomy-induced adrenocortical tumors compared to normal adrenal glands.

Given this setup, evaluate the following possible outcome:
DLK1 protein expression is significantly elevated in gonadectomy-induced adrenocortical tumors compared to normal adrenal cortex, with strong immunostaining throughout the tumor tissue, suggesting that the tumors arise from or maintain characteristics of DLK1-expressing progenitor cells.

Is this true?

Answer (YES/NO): NO